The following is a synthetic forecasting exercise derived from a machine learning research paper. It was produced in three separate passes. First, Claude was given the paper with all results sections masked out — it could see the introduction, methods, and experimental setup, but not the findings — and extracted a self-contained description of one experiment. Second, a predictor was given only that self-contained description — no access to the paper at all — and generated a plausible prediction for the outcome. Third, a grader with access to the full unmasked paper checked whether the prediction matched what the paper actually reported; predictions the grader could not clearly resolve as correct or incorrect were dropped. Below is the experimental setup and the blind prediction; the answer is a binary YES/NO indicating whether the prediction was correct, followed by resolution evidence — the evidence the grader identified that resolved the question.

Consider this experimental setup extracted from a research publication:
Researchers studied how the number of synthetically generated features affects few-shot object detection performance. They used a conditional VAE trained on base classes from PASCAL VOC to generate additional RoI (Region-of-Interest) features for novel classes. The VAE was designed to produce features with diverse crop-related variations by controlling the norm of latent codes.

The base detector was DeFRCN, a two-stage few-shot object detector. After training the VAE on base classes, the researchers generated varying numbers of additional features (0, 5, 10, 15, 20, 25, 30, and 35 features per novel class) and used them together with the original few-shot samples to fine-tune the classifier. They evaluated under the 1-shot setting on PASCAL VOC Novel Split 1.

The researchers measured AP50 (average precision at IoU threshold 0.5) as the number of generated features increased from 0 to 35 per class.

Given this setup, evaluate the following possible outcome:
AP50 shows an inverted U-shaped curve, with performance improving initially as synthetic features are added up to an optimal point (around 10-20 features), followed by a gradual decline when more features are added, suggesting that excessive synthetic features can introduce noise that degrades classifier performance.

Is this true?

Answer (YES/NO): NO